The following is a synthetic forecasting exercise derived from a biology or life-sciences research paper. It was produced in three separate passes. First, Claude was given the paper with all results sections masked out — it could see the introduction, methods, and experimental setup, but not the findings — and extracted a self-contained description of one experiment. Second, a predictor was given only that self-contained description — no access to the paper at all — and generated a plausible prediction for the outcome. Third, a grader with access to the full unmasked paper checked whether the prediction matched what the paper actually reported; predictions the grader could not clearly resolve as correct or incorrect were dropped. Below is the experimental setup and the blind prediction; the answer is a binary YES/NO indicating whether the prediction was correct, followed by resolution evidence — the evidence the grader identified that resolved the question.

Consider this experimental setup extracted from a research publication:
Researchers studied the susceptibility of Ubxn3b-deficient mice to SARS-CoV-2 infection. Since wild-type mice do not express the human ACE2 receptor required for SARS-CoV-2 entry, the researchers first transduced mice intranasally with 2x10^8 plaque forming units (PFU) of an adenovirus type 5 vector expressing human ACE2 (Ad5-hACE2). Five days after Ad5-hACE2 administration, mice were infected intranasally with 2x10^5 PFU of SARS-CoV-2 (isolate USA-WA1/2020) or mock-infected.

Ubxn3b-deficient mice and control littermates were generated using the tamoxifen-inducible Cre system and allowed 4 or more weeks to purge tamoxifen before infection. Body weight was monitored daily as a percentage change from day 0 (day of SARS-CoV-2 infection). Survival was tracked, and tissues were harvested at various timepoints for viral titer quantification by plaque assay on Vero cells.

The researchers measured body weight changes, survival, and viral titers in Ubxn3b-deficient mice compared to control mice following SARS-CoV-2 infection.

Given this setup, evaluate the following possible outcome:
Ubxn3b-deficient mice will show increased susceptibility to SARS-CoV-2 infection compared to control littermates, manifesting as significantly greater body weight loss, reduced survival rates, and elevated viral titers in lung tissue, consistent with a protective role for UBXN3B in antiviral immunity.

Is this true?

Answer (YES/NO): NO